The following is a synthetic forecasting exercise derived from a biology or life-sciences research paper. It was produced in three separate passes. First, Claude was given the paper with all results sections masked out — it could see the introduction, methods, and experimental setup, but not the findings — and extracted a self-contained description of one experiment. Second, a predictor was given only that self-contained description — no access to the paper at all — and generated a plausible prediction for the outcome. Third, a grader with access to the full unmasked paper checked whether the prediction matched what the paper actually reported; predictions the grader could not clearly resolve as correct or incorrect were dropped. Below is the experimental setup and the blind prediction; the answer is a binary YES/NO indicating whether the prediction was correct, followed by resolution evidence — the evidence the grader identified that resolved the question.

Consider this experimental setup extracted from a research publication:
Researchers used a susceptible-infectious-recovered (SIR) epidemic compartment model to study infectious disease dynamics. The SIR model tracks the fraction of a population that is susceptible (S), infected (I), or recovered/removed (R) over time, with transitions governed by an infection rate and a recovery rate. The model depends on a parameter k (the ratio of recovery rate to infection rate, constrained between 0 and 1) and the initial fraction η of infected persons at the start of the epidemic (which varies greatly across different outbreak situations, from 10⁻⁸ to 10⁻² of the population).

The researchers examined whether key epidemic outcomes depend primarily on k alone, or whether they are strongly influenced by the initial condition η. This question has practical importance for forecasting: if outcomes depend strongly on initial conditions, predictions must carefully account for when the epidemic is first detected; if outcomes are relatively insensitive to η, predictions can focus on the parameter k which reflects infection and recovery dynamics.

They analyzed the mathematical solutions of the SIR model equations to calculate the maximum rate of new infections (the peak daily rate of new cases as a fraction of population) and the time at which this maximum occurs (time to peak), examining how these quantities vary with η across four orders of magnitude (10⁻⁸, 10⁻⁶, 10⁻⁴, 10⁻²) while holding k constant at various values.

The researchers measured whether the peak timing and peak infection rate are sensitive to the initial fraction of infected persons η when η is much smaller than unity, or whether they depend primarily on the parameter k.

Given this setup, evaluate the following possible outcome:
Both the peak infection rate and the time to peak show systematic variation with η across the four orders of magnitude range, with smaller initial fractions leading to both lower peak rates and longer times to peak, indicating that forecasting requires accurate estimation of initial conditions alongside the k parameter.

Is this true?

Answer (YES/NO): NO